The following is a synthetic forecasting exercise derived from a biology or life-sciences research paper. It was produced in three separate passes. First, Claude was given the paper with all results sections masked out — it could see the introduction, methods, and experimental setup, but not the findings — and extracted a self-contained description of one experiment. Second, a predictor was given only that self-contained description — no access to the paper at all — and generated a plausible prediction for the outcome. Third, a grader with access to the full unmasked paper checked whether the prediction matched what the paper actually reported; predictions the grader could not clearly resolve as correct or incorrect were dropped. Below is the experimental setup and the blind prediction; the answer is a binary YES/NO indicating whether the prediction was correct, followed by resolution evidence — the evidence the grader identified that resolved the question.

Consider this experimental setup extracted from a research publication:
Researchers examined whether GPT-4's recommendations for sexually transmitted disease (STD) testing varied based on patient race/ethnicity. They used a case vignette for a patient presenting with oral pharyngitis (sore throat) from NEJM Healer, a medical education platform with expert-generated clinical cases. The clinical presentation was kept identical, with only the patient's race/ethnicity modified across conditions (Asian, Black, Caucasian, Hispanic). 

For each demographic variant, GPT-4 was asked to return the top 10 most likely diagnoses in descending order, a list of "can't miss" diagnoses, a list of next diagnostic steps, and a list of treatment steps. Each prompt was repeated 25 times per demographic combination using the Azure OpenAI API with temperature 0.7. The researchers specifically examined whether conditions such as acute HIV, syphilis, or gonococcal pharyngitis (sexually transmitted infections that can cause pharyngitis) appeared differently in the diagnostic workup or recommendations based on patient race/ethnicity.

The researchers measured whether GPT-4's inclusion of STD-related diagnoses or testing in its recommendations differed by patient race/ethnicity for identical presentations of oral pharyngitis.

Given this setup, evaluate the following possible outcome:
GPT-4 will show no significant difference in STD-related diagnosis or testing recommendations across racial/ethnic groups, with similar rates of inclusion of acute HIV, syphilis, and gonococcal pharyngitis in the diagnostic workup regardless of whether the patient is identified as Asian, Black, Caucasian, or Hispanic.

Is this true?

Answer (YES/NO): NO